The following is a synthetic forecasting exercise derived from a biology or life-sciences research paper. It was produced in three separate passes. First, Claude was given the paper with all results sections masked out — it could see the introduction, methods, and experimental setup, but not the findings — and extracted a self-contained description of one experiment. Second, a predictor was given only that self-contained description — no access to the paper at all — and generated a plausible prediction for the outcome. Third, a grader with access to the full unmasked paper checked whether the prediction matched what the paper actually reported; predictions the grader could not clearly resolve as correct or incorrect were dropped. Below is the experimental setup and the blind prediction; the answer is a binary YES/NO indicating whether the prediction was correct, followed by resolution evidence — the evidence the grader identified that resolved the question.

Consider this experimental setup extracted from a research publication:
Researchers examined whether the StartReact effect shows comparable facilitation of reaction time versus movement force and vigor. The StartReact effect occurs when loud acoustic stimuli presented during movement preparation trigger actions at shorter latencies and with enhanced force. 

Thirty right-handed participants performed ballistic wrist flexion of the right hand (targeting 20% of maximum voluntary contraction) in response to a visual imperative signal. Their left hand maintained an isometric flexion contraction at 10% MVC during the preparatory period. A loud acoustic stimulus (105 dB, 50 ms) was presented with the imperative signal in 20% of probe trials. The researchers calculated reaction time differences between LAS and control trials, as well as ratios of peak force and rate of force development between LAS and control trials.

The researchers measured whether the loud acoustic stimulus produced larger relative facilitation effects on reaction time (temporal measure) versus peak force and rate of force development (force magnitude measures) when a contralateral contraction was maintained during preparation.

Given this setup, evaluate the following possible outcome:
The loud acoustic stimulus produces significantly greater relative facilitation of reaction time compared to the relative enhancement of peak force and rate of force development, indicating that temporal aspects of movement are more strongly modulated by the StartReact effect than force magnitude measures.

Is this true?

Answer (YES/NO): NO